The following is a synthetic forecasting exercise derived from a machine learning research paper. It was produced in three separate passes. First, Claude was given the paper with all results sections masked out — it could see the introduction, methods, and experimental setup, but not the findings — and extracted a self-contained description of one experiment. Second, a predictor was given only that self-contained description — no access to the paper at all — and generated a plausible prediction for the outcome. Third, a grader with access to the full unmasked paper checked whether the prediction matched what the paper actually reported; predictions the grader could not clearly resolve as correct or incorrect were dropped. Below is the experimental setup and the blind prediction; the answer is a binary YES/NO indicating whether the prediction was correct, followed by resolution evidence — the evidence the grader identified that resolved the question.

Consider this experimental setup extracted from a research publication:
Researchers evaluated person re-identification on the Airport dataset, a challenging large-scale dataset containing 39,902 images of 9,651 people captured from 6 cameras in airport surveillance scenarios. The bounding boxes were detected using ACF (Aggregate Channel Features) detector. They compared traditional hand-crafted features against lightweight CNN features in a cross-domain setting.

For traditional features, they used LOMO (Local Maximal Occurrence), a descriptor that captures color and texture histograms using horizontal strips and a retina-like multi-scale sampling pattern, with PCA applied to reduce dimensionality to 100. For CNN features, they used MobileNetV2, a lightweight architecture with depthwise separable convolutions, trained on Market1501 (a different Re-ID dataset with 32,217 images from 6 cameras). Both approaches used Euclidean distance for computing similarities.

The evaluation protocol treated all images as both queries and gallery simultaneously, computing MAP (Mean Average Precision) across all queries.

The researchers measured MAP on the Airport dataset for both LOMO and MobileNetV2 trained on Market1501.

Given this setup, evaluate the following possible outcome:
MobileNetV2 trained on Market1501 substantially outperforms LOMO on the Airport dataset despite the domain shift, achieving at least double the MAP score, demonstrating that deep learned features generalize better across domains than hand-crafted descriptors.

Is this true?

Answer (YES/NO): NO